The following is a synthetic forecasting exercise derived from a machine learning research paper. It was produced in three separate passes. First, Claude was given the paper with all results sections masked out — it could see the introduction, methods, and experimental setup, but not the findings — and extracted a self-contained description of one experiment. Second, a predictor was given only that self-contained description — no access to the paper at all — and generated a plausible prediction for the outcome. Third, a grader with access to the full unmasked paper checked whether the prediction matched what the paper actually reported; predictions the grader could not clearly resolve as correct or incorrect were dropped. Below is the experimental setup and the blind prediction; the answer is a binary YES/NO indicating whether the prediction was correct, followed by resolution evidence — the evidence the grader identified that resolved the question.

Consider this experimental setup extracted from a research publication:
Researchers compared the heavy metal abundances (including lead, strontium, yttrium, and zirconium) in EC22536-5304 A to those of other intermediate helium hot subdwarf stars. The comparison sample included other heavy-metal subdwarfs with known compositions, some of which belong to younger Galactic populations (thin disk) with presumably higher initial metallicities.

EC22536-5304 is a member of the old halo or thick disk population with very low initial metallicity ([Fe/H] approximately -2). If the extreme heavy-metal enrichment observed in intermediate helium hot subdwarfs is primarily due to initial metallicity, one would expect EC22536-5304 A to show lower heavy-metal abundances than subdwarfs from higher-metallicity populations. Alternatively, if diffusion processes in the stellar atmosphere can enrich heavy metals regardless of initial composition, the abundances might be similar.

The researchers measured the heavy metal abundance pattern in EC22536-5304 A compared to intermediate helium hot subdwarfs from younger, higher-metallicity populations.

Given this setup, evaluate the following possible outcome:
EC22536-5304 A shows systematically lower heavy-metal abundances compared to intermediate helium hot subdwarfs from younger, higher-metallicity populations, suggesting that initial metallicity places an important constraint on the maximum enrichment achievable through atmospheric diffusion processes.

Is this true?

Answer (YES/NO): NO